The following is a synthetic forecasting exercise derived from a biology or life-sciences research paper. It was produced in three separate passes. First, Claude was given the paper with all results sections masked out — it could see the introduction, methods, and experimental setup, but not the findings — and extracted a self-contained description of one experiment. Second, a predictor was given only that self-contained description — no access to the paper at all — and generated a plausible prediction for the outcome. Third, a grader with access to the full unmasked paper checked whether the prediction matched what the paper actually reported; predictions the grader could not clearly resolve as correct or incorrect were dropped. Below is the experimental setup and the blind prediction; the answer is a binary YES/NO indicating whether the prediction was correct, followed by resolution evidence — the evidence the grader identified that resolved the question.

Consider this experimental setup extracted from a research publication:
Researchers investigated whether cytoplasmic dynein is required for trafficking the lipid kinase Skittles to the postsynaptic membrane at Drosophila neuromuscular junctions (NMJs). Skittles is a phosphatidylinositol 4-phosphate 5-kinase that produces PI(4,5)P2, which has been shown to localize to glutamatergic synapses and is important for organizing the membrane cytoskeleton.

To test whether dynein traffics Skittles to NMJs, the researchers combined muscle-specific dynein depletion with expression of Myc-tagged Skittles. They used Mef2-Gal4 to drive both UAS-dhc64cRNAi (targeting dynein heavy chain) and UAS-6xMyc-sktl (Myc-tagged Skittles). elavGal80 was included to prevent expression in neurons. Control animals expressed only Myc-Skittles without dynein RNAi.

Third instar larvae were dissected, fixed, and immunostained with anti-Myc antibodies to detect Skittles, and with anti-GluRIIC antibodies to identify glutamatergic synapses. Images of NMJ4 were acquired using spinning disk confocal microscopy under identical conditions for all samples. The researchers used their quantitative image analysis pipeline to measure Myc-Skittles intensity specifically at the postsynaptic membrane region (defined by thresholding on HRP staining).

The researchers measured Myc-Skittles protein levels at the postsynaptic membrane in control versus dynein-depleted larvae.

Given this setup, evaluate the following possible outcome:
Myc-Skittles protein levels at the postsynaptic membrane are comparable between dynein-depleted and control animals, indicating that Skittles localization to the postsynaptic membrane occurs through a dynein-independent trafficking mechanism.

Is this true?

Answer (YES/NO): NO